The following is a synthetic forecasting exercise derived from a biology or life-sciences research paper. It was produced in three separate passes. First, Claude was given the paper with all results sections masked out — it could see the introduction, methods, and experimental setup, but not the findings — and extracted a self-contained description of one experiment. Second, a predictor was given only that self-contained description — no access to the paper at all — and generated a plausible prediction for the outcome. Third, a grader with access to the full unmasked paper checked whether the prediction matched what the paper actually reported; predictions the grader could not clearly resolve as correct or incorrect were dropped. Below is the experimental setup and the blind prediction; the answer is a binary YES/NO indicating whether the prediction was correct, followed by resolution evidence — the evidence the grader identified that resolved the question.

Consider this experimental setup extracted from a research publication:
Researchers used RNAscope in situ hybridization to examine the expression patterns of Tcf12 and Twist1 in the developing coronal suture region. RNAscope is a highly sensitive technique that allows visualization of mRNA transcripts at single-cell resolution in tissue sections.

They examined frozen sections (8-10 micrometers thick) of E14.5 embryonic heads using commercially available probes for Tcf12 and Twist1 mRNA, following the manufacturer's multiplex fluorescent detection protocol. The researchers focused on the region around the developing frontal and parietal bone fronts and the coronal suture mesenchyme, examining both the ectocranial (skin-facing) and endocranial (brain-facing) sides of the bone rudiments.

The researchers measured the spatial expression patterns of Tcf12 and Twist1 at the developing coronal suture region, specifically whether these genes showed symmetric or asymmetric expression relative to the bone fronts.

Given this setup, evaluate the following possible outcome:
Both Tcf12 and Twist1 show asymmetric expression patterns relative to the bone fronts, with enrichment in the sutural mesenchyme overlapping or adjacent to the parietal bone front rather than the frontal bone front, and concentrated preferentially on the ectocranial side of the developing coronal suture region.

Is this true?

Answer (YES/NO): NO